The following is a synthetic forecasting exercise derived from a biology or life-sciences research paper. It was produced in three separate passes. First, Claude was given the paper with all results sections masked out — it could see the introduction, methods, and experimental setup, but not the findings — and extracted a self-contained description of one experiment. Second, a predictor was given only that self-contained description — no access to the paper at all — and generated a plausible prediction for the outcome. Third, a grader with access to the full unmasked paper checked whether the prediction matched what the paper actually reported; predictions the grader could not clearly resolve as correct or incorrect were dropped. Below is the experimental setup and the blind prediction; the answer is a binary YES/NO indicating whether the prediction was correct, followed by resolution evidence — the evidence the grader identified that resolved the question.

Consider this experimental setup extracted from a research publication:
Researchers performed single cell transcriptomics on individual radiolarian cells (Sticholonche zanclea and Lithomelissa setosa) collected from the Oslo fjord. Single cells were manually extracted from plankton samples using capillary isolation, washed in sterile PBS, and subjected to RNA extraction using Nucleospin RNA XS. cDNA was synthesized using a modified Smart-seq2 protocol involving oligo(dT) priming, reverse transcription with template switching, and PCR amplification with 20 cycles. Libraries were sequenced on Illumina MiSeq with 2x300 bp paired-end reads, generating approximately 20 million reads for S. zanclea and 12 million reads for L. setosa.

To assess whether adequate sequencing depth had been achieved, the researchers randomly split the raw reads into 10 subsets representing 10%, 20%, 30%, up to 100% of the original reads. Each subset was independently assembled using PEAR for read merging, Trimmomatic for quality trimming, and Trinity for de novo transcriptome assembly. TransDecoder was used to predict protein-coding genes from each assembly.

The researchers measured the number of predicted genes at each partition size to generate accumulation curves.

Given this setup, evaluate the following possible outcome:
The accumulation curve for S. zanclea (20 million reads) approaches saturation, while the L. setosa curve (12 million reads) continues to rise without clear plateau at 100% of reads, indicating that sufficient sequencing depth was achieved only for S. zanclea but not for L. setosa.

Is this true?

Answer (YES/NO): NO